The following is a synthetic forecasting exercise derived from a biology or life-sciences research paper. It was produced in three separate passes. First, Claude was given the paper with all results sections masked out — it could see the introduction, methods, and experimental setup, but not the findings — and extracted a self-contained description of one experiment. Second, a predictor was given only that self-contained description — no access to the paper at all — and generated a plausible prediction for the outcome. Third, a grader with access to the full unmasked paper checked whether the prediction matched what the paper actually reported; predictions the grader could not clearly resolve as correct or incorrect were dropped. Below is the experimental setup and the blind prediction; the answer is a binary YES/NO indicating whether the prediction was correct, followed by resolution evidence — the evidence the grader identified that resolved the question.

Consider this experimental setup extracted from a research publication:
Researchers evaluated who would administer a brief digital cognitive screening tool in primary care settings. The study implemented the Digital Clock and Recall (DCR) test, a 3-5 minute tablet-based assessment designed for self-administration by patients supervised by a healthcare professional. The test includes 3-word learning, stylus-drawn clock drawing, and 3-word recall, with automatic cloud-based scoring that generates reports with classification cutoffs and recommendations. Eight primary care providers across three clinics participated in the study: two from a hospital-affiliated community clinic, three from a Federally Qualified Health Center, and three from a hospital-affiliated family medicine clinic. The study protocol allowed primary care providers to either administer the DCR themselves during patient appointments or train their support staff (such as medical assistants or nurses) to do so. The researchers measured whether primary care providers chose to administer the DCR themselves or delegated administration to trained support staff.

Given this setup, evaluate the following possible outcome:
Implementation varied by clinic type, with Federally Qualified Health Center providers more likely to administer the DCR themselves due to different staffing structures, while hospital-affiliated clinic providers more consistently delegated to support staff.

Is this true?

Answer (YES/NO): NO